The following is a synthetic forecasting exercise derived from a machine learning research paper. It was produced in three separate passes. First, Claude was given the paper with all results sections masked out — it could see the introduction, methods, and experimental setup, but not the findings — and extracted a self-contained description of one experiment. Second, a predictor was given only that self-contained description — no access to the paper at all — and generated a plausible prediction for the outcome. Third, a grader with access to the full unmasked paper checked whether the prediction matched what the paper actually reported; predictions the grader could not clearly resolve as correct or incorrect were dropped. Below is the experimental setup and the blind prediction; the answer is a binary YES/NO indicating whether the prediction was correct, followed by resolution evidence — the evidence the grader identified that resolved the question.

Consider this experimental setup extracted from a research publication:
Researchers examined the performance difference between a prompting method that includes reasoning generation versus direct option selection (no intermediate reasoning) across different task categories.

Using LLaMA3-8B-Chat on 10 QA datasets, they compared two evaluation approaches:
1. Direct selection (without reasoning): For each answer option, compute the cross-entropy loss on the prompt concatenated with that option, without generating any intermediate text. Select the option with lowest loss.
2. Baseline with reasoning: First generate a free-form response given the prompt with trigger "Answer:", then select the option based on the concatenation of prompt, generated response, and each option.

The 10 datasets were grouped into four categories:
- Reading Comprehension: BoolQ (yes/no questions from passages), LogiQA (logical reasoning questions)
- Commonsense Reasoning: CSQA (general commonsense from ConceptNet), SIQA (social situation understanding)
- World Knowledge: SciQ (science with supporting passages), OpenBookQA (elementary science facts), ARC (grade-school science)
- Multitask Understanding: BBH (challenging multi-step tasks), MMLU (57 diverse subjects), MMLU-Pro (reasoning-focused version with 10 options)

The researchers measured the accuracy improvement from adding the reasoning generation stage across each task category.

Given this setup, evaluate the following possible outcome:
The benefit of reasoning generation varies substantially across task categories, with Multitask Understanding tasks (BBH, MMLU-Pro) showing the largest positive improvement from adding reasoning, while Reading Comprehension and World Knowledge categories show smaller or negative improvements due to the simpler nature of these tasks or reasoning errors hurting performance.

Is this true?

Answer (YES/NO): NO